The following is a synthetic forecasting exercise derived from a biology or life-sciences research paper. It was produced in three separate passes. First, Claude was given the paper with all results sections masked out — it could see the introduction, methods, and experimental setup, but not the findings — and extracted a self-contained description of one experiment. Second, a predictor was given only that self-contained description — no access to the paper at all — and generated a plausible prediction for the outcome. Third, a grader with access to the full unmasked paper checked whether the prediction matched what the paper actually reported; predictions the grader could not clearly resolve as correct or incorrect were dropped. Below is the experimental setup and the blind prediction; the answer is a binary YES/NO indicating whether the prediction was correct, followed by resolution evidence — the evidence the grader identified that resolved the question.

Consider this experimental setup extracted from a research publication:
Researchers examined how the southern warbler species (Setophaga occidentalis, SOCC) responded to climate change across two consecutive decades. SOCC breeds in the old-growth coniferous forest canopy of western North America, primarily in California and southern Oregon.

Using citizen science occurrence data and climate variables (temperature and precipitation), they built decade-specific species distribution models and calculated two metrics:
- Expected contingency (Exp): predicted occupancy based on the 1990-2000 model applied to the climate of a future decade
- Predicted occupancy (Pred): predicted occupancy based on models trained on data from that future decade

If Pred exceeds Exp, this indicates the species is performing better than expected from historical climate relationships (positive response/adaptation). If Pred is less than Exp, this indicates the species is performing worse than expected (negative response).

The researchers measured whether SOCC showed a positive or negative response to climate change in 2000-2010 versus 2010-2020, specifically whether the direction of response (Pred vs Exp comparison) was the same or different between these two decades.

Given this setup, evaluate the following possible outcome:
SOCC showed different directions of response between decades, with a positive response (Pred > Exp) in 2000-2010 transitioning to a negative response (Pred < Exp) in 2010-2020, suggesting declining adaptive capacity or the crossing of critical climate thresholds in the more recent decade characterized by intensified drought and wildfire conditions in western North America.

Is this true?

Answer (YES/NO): NO